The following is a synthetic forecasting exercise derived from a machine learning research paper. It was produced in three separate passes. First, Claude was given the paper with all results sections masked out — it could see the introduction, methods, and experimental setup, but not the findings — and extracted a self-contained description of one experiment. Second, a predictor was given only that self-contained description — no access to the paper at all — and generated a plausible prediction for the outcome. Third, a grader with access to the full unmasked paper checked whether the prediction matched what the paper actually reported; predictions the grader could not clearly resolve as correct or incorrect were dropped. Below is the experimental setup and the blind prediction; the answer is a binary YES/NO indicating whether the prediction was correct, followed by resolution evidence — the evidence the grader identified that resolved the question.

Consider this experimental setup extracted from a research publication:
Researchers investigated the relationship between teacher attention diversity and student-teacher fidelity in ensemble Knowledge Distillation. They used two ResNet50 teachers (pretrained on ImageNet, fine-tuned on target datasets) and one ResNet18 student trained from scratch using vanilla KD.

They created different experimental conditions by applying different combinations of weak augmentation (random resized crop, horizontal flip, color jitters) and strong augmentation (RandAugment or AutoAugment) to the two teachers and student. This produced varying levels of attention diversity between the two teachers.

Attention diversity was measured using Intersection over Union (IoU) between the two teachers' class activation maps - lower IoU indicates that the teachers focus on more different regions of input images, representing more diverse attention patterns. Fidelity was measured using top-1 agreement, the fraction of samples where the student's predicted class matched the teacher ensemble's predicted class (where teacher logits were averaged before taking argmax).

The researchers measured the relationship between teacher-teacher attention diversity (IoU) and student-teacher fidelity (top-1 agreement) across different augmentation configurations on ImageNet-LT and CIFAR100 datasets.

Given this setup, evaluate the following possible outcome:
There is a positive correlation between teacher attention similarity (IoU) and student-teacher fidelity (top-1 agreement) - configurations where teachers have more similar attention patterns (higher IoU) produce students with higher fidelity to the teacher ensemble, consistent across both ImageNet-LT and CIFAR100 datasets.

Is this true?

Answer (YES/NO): YES